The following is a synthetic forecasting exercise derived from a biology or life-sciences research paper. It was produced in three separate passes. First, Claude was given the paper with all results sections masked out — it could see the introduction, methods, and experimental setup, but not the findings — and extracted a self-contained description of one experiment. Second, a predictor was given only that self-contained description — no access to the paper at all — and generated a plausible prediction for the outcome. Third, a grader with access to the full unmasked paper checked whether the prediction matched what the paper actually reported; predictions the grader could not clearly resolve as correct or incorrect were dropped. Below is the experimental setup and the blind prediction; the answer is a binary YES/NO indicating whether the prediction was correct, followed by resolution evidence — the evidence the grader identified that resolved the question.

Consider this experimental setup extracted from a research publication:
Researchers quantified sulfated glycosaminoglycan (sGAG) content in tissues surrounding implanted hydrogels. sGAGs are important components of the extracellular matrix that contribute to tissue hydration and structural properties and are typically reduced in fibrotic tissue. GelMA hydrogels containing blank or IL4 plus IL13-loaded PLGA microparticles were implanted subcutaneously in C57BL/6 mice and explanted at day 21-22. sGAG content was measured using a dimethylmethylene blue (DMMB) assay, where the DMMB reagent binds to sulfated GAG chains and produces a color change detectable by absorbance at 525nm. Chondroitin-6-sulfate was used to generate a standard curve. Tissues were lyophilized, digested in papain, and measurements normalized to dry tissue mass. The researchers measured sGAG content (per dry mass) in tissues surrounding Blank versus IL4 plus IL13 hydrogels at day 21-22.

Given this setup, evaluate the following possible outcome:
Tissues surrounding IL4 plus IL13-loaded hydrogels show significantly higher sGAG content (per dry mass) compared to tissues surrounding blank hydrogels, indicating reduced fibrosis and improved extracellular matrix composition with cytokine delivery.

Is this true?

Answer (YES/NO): YES